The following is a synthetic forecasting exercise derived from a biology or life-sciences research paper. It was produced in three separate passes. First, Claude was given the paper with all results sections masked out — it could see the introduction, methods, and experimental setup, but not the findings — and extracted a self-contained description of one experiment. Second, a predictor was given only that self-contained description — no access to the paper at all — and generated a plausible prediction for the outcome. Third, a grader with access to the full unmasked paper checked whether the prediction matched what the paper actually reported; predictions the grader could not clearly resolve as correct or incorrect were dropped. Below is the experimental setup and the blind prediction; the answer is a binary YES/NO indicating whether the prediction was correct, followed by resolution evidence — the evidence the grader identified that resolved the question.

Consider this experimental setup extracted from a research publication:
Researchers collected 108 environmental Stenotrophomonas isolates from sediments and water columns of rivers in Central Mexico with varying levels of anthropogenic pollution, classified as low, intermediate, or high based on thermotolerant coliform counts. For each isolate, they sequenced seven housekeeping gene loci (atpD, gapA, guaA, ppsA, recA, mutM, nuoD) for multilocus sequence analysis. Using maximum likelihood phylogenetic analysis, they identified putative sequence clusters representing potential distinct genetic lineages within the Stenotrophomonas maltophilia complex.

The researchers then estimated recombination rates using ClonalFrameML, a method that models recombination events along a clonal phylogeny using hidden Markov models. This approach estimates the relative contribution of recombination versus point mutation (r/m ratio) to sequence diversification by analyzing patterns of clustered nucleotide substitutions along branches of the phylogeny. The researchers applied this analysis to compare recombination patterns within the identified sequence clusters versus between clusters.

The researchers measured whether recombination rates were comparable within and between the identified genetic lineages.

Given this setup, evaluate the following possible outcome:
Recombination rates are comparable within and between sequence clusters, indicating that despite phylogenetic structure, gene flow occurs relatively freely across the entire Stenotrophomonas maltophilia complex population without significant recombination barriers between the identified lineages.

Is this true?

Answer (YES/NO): NO